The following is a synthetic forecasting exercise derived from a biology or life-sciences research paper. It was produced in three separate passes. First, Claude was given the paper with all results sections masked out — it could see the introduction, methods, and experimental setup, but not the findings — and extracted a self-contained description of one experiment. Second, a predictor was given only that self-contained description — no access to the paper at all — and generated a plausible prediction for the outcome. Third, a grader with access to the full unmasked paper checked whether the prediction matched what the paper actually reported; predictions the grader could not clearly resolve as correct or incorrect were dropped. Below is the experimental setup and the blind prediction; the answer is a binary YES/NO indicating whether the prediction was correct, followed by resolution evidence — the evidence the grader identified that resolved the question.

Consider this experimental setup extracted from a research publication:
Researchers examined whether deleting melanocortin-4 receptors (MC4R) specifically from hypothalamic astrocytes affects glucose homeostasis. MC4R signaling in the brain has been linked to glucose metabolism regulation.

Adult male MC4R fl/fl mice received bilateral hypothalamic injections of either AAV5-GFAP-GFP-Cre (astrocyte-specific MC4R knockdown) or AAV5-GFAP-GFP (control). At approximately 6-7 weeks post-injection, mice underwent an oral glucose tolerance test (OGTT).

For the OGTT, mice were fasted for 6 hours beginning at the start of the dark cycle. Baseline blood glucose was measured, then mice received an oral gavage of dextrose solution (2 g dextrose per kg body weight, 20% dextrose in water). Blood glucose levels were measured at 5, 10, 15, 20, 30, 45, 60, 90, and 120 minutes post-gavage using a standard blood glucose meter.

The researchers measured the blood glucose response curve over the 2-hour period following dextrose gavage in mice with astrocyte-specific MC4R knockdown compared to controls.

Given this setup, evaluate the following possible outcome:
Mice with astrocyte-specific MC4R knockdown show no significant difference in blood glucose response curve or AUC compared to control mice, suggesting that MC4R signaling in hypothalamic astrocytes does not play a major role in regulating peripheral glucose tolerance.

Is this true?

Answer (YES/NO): NO